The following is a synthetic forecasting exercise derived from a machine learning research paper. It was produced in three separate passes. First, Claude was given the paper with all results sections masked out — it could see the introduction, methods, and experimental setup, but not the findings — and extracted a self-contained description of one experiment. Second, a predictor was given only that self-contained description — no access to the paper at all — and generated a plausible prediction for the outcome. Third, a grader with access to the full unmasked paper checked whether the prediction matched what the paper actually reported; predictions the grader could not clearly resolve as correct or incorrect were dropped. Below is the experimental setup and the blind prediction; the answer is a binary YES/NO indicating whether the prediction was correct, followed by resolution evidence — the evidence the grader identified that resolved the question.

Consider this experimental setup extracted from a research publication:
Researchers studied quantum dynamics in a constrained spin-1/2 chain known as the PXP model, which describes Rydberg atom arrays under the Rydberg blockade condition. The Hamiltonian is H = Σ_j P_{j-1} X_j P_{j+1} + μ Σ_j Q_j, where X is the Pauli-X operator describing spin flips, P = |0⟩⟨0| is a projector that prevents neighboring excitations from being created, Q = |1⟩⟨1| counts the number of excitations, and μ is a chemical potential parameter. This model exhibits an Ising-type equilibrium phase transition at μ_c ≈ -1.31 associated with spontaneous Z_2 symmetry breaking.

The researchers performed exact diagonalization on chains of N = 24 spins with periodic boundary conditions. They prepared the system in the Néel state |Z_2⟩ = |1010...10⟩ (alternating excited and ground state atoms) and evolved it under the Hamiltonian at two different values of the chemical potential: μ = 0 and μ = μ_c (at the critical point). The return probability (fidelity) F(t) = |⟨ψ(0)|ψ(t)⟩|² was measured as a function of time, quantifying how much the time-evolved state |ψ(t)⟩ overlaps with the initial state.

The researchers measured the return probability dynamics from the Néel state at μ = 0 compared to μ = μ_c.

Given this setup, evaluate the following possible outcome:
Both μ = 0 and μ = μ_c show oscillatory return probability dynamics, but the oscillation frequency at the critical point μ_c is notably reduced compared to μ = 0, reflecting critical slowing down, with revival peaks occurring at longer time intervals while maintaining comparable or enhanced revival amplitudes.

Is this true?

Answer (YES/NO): NO